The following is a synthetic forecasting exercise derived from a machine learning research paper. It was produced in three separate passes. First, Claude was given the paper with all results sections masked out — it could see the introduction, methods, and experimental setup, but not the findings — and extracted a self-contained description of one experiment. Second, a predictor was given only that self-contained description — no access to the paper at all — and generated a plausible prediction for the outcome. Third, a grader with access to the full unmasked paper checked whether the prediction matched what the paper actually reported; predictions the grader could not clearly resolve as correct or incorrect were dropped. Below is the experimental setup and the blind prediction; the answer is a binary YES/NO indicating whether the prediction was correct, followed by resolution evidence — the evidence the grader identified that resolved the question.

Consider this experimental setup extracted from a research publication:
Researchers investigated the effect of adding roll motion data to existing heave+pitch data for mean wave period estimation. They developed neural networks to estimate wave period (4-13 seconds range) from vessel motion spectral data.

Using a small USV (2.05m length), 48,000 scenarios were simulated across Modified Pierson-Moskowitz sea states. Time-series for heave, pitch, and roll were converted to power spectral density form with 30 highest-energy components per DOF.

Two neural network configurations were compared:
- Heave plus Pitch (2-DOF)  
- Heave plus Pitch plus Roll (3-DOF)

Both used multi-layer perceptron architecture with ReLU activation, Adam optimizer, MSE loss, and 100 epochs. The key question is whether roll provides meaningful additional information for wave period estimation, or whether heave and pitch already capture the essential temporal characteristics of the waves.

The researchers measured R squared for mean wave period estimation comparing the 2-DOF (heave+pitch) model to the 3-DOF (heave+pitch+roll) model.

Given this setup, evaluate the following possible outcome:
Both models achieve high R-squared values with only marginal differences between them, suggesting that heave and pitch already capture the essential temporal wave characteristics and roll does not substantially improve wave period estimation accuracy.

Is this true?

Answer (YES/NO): NO